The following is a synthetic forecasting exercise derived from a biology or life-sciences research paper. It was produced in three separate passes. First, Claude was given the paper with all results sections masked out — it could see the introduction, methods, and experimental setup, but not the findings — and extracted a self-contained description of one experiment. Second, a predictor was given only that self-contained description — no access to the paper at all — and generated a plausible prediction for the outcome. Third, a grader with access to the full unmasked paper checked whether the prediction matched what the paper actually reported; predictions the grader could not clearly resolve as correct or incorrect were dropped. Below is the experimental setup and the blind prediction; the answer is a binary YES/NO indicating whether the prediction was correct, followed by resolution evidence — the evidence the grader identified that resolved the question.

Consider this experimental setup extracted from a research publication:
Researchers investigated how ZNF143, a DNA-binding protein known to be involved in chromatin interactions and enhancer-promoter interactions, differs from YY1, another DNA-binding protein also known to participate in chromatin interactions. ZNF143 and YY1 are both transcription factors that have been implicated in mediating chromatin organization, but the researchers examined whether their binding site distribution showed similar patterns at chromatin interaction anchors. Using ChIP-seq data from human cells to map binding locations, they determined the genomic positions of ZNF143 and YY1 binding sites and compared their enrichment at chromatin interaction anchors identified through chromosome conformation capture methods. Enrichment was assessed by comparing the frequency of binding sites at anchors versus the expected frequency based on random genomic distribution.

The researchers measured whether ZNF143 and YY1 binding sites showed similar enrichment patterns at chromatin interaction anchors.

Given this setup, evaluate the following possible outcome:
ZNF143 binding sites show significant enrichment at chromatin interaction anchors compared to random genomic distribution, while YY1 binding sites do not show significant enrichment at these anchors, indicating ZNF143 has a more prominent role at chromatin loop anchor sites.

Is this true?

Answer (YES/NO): YES